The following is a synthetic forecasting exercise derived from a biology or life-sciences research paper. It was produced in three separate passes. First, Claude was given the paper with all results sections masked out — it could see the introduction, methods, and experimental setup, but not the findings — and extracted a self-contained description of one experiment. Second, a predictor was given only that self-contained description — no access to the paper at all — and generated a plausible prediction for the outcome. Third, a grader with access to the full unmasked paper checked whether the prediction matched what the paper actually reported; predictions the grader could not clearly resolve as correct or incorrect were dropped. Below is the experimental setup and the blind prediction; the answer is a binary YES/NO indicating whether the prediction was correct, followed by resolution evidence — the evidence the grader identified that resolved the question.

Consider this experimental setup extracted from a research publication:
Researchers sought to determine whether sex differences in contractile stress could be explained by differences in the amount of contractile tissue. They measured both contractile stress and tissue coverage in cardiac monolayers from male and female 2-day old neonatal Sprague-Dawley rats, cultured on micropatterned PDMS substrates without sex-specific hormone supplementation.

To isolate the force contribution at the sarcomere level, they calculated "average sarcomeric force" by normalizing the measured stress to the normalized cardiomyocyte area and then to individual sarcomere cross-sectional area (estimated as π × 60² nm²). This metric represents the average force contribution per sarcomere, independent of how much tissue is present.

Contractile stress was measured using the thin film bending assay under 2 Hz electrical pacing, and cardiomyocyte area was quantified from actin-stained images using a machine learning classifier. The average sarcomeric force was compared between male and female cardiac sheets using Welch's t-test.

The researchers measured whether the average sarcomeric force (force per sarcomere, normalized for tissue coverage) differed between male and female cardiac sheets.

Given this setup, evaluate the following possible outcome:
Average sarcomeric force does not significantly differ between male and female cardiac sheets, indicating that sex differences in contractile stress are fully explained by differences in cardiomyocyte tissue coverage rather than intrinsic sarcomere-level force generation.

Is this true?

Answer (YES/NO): YES